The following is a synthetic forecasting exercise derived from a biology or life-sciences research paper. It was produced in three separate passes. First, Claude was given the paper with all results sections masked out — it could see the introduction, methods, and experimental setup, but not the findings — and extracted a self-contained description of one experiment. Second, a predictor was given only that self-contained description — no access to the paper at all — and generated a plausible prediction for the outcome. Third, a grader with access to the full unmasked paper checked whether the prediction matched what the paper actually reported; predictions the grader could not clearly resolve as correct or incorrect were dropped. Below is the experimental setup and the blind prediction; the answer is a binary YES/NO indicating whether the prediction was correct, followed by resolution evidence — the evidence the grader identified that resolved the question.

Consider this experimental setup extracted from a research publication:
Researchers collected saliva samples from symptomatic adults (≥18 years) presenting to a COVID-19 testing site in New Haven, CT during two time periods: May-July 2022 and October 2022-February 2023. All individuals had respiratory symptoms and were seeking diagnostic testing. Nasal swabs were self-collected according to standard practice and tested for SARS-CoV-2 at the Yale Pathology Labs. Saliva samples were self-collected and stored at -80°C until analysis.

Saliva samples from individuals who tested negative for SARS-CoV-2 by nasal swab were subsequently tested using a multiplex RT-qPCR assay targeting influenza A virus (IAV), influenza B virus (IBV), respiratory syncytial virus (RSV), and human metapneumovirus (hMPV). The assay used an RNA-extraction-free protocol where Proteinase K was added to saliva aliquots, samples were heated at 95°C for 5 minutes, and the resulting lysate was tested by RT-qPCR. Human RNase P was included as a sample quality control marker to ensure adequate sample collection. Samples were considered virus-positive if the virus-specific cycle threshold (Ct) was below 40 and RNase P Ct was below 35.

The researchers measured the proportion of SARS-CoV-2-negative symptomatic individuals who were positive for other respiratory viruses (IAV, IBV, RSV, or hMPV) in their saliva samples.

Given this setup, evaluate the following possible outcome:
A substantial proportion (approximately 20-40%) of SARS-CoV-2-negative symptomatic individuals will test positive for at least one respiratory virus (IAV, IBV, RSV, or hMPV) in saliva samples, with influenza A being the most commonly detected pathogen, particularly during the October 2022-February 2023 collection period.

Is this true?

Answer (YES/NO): NO